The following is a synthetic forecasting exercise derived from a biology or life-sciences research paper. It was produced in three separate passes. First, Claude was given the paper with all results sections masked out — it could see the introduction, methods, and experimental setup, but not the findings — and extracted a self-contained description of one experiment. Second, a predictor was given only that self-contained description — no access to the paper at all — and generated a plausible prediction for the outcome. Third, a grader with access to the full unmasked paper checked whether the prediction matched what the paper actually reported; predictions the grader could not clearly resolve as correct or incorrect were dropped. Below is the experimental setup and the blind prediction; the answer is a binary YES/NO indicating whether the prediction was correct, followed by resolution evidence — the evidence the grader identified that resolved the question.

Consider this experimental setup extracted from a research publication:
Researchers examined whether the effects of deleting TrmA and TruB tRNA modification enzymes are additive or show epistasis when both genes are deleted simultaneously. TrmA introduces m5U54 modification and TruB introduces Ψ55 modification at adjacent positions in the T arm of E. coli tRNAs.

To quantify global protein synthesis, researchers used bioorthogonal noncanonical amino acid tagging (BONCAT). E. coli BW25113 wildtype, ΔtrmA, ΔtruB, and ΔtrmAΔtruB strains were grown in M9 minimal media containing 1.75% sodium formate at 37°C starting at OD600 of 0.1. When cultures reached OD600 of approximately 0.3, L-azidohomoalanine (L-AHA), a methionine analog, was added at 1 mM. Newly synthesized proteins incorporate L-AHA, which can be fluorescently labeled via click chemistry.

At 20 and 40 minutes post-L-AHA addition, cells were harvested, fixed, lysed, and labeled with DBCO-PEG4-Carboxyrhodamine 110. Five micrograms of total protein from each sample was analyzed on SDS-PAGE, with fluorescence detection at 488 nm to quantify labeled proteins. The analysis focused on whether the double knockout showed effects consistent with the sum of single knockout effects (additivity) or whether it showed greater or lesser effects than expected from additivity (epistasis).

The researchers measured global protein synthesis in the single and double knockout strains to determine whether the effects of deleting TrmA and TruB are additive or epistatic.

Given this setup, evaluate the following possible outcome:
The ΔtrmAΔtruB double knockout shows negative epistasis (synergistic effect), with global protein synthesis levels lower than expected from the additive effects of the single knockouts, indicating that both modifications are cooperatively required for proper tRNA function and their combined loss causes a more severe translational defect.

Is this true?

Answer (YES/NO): NO